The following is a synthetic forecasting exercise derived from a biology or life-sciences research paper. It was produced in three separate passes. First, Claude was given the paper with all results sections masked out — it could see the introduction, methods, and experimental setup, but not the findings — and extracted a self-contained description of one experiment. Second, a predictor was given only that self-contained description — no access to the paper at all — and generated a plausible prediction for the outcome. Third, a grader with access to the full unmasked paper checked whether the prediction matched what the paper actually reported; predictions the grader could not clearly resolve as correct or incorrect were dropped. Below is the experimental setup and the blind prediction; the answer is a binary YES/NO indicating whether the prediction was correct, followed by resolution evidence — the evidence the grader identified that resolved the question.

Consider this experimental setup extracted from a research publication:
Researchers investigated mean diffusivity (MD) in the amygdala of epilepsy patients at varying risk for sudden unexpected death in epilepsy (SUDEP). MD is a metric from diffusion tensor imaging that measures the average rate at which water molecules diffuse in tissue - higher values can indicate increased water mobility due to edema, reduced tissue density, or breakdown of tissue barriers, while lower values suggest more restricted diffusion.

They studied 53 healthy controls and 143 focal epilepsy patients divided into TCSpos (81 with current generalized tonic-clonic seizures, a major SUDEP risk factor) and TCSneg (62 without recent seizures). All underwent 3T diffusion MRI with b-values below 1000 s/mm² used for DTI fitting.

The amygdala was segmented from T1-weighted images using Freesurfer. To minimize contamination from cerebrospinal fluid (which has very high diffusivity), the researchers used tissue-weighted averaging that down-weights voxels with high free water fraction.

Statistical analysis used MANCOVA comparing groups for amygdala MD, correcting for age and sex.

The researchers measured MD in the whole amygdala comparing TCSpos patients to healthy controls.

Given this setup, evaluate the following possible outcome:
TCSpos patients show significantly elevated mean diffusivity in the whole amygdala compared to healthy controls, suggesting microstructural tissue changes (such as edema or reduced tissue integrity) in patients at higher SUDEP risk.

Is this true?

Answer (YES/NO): YES